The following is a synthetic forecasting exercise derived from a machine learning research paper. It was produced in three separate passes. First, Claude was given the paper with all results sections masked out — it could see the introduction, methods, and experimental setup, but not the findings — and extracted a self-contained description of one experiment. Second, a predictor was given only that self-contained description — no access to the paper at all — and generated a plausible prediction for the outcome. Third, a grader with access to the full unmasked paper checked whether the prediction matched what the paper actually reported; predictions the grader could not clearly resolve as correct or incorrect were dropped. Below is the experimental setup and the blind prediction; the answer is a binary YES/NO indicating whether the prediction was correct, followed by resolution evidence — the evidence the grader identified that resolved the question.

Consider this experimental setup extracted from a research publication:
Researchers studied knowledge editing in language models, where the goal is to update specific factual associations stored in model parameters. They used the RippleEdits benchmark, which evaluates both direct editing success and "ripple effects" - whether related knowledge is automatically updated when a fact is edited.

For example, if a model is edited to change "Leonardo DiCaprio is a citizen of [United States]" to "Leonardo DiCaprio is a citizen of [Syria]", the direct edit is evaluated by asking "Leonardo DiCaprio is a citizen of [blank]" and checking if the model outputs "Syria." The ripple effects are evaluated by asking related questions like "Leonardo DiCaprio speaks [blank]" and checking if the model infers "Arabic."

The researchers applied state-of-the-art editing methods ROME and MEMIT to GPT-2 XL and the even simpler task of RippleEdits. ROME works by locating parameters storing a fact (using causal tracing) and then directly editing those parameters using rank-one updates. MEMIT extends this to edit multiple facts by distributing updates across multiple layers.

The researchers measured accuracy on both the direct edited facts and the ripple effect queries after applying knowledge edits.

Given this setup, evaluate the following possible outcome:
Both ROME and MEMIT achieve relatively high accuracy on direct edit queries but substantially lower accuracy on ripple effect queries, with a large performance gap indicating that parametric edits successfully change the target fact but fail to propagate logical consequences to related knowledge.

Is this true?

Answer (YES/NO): YES